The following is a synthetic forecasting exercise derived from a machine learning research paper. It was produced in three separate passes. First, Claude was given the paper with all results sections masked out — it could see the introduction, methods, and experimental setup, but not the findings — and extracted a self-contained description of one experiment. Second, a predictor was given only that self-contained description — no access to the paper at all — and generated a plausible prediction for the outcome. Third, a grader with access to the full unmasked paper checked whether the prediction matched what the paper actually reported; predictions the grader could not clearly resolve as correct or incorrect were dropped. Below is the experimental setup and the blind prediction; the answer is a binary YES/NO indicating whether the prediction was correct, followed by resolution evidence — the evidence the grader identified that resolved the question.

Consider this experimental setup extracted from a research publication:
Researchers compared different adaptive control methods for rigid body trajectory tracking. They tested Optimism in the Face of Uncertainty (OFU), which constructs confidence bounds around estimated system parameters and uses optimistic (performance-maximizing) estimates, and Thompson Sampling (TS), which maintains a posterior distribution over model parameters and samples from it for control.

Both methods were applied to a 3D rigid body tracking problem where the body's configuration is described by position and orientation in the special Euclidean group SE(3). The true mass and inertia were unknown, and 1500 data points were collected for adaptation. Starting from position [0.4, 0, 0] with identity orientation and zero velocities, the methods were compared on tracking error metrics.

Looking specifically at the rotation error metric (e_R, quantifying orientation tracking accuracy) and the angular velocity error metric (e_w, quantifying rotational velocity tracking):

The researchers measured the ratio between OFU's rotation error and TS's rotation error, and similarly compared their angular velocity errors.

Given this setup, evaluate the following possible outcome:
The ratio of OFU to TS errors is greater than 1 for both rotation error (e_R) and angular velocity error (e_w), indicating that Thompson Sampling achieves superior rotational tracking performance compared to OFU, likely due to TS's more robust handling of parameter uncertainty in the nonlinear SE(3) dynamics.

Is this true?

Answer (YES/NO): NO